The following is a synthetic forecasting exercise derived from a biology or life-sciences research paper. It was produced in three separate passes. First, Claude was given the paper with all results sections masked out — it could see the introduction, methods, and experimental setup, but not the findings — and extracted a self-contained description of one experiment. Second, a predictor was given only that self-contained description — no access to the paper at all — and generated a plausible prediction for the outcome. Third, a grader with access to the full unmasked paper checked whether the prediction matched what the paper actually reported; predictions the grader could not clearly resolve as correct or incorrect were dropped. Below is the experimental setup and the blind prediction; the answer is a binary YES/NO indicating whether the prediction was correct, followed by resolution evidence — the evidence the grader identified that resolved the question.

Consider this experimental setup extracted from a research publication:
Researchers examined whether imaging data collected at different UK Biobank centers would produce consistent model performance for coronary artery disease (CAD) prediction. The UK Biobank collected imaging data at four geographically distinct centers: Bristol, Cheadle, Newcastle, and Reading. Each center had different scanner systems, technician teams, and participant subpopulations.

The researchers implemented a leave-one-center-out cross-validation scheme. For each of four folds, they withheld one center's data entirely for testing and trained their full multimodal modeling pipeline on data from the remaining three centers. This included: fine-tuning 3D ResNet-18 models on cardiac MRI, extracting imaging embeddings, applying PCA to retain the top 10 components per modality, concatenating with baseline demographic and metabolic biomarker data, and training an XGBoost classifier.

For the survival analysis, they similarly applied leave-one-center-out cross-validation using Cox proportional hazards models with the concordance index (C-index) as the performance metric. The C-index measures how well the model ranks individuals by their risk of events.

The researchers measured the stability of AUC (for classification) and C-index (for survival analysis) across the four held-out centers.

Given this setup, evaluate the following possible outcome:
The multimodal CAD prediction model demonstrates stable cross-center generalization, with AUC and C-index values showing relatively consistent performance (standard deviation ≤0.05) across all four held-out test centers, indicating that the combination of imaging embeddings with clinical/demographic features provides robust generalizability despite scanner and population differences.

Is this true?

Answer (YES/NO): YES